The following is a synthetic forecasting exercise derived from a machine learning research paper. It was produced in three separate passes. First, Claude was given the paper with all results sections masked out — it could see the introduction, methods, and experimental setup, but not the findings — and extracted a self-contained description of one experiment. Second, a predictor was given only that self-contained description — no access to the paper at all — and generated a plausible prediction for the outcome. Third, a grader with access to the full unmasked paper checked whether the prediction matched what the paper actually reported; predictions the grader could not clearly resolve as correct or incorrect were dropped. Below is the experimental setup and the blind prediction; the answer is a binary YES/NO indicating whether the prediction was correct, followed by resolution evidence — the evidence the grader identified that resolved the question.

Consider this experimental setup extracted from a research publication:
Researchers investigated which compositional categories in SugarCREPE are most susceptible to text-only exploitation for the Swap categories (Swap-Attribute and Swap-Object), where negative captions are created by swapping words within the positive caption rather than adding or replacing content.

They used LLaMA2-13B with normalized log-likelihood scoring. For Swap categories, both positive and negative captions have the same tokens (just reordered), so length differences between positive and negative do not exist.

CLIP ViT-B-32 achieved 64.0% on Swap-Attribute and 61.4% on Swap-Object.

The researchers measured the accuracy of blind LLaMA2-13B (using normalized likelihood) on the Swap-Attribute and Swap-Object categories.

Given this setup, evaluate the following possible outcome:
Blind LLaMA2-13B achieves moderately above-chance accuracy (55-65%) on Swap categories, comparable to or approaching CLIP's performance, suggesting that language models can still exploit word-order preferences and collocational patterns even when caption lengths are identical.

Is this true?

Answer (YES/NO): NO